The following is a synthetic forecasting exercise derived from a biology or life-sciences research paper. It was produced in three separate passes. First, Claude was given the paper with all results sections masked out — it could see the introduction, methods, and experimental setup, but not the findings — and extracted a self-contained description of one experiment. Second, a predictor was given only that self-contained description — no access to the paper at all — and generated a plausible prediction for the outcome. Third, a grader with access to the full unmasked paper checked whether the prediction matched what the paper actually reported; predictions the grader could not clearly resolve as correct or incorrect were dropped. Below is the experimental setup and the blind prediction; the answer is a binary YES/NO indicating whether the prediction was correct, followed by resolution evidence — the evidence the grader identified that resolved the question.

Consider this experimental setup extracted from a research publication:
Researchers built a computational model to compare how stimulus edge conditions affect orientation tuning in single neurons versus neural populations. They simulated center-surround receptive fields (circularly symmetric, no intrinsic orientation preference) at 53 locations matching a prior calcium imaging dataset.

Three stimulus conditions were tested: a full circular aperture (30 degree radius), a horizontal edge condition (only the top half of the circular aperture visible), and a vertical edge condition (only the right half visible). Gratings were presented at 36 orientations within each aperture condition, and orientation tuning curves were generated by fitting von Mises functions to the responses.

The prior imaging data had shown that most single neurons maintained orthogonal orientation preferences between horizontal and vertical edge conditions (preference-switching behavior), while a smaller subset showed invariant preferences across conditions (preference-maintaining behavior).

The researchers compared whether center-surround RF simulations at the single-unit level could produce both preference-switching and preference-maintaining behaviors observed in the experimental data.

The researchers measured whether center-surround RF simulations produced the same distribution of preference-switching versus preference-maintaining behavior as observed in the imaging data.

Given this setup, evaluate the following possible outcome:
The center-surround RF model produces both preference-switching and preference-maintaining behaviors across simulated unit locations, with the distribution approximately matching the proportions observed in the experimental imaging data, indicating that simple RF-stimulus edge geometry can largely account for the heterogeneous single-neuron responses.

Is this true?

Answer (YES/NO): NO